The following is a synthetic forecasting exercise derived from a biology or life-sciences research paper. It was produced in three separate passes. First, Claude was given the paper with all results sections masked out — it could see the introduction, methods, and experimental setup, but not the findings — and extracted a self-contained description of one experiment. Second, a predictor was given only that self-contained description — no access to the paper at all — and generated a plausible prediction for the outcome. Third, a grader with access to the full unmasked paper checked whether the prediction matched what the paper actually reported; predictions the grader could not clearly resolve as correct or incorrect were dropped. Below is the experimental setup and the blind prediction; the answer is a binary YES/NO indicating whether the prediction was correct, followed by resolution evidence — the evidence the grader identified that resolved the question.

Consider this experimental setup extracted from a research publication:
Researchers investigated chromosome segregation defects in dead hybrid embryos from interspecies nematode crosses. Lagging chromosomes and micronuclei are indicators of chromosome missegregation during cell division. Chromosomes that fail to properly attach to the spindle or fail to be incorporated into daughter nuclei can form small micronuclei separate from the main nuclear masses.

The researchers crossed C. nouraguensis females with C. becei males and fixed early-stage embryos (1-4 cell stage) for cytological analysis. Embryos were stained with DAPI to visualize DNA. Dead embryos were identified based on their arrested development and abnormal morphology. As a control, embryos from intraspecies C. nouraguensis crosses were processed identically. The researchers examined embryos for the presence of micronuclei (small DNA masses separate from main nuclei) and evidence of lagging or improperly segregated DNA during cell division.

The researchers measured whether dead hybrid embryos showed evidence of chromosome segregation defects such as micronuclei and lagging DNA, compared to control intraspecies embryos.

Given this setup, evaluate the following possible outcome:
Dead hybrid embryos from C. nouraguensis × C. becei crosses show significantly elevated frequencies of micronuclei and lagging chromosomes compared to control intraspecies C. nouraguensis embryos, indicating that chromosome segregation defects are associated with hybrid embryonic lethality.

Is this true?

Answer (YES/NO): YES